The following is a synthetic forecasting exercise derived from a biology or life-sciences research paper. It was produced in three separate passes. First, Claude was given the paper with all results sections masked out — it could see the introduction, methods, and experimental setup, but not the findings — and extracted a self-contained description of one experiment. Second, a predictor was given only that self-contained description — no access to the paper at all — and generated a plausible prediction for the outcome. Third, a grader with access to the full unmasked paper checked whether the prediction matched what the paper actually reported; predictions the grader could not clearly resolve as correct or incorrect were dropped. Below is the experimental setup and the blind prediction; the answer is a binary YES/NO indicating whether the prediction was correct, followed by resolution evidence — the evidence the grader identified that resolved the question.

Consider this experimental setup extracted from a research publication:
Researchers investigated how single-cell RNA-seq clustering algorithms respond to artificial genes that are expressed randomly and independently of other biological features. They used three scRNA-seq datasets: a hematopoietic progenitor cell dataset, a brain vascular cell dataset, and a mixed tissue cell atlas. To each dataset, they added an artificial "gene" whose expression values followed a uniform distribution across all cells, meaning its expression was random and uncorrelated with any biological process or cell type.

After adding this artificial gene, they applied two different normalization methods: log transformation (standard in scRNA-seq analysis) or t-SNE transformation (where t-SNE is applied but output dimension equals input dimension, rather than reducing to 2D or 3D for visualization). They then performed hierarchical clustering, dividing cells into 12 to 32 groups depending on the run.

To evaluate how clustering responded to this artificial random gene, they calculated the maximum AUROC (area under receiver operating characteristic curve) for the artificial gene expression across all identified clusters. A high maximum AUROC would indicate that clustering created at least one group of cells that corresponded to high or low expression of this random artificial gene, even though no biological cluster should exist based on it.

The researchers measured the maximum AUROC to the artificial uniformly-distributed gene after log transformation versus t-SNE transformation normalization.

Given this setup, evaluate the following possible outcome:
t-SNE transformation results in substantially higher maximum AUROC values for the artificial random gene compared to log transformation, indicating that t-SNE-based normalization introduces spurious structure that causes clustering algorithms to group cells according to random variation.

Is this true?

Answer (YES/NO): YES